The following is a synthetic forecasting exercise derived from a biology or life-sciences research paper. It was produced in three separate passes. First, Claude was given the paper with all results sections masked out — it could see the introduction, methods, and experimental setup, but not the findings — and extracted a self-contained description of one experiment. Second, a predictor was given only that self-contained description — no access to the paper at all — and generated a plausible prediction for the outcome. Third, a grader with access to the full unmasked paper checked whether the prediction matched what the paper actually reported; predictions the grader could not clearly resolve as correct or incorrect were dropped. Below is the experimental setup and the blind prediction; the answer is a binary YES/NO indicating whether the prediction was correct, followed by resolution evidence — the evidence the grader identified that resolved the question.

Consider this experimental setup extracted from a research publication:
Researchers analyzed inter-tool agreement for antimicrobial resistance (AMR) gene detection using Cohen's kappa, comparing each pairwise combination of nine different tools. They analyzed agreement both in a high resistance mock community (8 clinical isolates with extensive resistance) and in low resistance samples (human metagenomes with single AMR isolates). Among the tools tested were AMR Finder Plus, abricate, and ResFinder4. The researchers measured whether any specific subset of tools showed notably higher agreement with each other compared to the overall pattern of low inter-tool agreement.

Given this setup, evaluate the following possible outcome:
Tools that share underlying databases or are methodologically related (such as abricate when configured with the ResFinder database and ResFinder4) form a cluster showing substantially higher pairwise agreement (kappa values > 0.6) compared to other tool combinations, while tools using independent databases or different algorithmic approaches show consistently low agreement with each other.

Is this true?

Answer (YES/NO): NO